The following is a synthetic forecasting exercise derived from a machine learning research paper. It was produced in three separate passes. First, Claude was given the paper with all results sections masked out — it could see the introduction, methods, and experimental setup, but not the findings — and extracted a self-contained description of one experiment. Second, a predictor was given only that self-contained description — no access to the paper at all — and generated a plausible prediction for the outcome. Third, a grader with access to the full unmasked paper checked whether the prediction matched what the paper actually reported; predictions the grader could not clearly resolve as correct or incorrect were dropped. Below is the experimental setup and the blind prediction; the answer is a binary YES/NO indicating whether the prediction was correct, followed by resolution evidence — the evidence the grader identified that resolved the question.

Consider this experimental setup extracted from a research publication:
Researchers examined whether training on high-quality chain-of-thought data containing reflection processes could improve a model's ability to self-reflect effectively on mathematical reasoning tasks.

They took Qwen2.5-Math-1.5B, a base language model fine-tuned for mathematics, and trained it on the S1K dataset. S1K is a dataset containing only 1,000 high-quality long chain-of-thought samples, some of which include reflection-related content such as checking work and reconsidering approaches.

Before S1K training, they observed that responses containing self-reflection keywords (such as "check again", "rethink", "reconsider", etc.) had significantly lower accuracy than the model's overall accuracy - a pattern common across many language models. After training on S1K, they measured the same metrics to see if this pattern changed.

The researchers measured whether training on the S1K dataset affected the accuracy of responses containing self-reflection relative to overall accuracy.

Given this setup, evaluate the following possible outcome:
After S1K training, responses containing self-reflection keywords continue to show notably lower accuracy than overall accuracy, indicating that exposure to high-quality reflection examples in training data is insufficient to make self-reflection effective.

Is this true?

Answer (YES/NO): NO